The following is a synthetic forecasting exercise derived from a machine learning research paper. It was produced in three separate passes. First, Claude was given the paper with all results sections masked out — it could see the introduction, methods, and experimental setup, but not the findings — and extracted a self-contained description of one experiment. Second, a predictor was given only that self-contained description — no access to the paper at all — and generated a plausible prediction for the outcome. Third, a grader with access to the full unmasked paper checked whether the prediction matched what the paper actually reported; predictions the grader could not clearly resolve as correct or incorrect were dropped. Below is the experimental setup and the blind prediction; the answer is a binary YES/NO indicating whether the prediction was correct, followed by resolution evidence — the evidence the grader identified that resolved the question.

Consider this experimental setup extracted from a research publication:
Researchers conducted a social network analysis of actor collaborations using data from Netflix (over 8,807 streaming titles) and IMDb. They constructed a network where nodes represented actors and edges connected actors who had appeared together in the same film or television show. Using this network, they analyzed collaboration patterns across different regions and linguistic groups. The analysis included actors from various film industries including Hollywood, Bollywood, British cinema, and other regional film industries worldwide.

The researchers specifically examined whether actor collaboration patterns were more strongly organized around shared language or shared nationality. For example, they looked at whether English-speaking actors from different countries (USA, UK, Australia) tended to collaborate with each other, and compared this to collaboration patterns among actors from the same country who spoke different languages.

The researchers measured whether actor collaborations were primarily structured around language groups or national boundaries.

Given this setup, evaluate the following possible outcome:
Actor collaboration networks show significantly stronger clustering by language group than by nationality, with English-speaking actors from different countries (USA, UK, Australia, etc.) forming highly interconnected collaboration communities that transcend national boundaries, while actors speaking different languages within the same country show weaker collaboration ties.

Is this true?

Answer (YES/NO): YES